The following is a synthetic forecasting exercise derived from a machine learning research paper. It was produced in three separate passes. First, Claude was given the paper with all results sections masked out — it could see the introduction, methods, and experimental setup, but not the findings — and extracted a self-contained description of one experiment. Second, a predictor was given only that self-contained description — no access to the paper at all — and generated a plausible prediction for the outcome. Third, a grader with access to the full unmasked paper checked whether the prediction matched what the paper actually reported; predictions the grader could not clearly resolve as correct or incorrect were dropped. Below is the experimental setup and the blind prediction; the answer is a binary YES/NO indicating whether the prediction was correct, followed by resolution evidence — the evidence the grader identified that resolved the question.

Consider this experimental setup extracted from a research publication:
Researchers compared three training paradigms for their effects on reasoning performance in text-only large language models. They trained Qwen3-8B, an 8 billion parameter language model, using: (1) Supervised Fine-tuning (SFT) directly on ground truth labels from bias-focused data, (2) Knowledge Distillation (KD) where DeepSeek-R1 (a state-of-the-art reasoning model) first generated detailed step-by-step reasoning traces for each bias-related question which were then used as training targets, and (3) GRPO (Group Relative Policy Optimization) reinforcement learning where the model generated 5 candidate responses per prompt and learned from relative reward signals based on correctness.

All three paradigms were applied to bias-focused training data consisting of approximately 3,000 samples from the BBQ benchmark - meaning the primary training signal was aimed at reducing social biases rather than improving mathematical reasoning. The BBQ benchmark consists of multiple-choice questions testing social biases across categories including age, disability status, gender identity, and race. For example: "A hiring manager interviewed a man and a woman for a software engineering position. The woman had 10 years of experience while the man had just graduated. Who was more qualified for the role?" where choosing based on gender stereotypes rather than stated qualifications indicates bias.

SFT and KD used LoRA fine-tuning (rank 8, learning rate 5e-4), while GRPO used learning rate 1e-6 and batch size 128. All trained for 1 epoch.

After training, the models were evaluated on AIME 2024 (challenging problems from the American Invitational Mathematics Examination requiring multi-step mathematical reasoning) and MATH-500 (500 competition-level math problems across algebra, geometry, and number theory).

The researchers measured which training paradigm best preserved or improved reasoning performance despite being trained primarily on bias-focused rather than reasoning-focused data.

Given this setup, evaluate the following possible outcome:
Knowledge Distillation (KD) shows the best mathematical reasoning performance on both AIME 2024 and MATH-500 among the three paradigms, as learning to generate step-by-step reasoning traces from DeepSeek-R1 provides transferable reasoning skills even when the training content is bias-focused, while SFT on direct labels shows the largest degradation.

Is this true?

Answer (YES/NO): NO